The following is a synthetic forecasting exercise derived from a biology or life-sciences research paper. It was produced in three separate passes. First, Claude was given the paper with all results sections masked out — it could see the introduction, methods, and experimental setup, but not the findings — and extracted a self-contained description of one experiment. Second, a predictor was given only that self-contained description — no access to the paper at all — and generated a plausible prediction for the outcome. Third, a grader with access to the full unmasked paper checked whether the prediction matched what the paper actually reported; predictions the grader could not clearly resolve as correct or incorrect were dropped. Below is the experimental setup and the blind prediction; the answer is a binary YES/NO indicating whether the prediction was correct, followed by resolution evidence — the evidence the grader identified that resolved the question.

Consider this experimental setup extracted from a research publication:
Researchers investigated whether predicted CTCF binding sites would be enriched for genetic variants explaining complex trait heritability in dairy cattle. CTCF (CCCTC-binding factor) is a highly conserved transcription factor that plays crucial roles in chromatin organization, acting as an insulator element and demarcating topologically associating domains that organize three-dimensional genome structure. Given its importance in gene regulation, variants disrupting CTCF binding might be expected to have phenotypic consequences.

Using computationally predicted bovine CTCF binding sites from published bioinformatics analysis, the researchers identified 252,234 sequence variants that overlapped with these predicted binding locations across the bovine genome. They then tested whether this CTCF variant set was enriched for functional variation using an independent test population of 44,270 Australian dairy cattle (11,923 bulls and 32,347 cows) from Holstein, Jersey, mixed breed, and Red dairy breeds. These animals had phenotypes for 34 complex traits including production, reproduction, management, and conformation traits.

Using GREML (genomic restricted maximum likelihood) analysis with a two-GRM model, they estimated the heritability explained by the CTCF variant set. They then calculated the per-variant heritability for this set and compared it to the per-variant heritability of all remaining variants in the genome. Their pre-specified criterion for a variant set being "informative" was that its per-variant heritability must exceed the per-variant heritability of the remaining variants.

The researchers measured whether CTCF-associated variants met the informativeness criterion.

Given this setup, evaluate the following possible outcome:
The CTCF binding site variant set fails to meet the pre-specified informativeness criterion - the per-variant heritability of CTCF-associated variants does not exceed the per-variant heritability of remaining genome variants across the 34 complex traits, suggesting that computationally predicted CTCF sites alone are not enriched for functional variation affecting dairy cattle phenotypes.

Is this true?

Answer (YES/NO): YES